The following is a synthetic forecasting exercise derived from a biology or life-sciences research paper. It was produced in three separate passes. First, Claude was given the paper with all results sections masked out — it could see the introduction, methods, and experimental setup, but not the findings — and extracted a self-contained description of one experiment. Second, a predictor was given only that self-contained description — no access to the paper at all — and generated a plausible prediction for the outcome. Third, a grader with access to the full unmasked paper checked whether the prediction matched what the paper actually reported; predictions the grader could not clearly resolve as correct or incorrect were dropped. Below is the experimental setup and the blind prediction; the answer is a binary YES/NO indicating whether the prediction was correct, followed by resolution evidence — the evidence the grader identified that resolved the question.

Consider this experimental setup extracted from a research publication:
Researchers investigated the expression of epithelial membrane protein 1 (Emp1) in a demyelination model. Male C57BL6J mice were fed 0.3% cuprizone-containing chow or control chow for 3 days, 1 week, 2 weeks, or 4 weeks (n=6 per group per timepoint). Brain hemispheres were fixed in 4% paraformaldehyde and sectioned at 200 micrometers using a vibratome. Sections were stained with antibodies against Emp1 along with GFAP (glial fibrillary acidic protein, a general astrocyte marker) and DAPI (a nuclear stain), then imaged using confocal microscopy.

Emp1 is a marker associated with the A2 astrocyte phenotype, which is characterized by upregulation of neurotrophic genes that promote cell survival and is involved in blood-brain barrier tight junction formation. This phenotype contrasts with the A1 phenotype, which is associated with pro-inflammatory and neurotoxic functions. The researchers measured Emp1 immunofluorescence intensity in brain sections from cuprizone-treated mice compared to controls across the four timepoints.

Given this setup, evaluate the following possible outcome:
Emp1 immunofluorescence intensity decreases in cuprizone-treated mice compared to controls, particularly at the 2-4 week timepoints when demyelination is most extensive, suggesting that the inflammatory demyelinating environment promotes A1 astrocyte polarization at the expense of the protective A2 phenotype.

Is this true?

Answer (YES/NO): NO